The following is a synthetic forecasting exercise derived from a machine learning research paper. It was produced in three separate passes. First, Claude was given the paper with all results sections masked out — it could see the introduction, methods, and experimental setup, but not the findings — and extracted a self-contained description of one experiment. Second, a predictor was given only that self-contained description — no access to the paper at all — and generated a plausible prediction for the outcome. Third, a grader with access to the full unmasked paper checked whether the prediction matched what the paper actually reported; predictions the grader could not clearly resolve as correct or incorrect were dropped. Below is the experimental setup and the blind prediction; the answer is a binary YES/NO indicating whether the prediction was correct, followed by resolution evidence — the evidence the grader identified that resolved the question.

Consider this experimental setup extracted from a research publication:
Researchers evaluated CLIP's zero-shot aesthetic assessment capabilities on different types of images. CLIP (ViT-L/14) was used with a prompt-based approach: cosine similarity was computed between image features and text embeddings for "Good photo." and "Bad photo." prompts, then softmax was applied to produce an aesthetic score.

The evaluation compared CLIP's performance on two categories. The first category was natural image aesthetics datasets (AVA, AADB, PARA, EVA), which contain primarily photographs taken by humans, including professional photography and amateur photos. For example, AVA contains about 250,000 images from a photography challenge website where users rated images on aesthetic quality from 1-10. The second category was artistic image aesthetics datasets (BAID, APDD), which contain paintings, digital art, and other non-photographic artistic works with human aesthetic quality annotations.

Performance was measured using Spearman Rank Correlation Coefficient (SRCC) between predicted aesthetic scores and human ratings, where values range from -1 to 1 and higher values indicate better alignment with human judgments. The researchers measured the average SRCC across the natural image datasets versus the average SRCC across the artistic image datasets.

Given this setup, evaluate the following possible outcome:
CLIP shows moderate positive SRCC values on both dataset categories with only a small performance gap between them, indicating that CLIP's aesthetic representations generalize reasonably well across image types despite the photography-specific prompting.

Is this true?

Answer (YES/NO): NO